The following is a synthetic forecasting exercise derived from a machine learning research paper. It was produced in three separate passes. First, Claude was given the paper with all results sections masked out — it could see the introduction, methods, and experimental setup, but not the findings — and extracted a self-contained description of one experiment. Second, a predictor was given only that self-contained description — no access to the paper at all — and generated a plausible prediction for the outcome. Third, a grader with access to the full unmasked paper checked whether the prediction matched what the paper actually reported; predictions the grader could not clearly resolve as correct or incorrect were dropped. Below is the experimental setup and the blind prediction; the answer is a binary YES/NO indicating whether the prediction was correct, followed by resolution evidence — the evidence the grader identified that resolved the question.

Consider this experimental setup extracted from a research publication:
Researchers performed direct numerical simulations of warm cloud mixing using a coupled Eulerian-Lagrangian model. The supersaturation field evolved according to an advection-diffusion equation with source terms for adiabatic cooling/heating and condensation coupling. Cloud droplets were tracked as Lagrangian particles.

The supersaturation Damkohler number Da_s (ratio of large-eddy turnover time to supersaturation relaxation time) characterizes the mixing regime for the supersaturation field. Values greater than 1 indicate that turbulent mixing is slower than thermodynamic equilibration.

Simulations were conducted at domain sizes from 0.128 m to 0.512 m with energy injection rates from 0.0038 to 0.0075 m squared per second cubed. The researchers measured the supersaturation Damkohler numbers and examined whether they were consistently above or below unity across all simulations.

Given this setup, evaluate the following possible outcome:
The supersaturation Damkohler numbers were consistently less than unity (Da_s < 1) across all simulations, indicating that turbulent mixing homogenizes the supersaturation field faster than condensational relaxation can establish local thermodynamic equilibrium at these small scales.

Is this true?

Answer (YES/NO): NO